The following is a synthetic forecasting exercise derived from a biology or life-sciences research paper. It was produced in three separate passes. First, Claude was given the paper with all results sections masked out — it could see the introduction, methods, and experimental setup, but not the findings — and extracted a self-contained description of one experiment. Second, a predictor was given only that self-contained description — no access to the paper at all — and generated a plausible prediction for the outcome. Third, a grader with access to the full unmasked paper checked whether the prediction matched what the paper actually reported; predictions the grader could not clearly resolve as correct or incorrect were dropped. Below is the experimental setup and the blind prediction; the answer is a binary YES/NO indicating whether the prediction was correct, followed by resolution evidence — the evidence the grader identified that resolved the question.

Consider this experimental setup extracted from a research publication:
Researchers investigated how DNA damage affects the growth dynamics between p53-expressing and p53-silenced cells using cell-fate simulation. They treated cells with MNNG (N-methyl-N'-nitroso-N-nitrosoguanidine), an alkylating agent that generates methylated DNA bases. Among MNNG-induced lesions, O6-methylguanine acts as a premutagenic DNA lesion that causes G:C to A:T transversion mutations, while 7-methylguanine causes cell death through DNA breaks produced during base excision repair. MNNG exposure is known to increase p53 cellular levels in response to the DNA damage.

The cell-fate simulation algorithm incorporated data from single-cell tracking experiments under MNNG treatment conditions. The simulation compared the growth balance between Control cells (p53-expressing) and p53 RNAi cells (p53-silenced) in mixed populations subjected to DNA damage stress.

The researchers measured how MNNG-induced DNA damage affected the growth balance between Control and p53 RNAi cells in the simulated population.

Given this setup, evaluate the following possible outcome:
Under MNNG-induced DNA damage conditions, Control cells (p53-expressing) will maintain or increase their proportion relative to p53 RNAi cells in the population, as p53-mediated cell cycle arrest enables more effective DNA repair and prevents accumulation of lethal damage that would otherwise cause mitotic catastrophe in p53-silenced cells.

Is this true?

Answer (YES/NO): NO